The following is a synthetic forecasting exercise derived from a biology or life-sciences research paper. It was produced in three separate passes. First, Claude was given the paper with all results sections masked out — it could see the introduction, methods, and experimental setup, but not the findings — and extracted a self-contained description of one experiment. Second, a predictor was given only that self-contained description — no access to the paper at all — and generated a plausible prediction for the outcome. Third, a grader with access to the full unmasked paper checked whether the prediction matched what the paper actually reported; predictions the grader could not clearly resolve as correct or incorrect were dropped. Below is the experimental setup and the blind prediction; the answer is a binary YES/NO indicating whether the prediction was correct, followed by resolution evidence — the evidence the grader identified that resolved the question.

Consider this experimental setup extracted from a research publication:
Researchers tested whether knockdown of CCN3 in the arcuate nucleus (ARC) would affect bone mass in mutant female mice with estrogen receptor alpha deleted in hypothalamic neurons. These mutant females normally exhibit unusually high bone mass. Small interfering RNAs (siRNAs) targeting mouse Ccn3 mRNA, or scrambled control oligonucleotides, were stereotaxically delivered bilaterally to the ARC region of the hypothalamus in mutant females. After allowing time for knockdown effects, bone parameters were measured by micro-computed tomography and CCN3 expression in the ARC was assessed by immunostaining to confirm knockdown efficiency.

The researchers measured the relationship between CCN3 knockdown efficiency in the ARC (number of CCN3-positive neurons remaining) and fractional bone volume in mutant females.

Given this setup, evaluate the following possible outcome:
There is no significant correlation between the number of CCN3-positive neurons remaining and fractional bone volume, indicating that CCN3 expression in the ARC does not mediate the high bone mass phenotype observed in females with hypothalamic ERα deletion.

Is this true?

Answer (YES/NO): NO